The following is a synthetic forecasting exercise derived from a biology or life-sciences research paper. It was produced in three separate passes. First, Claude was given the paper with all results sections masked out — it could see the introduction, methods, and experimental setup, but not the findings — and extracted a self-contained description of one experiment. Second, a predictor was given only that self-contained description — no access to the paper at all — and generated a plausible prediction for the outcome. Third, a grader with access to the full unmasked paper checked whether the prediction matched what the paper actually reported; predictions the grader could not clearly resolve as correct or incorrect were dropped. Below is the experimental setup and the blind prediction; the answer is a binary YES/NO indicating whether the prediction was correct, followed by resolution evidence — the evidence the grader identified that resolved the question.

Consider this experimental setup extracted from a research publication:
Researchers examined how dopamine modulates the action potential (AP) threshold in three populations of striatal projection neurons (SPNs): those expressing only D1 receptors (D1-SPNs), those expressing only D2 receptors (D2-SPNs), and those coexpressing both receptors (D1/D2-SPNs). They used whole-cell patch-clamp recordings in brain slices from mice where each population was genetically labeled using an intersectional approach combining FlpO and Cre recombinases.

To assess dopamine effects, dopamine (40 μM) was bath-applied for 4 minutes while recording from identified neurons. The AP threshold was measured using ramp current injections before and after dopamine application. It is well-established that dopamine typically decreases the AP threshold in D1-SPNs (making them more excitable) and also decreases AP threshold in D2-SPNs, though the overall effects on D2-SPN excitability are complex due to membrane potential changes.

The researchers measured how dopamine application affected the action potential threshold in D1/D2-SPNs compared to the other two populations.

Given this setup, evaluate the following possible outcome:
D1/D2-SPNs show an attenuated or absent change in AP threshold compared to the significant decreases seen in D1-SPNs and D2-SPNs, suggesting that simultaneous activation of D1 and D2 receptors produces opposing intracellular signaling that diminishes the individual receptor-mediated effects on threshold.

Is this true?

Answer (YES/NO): NO